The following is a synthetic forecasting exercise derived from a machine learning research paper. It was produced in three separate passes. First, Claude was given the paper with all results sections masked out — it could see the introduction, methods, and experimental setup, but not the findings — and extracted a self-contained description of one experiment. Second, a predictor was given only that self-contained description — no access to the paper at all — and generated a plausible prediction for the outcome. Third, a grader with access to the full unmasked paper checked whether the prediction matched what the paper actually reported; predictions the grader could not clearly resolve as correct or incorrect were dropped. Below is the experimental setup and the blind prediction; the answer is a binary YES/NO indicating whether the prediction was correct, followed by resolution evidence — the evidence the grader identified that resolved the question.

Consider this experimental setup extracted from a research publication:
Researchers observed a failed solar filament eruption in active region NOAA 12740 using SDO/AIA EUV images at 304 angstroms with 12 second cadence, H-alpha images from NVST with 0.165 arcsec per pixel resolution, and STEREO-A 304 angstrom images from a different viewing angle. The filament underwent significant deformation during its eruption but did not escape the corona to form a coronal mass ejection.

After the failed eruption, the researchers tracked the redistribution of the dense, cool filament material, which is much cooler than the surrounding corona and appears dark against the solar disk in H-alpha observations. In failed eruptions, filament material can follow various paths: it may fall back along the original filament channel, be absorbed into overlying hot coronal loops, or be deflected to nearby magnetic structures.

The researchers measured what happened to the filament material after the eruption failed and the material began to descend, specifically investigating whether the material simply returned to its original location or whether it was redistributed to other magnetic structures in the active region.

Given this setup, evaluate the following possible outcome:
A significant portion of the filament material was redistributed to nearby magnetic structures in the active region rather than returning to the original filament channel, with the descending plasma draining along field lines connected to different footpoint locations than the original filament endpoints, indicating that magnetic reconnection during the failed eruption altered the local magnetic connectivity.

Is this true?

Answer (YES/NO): YES